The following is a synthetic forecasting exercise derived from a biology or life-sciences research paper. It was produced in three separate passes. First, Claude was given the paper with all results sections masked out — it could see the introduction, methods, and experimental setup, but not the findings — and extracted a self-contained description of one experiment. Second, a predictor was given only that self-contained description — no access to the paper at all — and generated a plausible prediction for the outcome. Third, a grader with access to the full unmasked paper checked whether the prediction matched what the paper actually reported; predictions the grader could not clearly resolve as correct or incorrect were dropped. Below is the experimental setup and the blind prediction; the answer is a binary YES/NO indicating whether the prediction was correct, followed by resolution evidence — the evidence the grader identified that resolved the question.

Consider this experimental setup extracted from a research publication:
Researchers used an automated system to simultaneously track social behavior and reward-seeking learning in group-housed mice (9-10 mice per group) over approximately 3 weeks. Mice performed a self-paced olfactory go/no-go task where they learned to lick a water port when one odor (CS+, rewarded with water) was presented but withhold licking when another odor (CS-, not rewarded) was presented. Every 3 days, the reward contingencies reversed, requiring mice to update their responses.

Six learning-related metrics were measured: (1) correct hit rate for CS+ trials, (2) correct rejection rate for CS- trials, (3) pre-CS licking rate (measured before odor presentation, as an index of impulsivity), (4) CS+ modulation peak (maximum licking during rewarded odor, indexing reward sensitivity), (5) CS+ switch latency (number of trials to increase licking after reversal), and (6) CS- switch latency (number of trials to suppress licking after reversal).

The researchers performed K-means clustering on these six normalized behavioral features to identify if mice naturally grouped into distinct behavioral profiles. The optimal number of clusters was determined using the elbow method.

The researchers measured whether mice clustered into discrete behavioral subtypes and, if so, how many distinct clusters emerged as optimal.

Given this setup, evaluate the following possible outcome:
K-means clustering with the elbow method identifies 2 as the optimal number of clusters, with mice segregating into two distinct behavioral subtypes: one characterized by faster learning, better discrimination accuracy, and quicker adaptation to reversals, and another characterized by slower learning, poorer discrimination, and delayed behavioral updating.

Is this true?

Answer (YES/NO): NO